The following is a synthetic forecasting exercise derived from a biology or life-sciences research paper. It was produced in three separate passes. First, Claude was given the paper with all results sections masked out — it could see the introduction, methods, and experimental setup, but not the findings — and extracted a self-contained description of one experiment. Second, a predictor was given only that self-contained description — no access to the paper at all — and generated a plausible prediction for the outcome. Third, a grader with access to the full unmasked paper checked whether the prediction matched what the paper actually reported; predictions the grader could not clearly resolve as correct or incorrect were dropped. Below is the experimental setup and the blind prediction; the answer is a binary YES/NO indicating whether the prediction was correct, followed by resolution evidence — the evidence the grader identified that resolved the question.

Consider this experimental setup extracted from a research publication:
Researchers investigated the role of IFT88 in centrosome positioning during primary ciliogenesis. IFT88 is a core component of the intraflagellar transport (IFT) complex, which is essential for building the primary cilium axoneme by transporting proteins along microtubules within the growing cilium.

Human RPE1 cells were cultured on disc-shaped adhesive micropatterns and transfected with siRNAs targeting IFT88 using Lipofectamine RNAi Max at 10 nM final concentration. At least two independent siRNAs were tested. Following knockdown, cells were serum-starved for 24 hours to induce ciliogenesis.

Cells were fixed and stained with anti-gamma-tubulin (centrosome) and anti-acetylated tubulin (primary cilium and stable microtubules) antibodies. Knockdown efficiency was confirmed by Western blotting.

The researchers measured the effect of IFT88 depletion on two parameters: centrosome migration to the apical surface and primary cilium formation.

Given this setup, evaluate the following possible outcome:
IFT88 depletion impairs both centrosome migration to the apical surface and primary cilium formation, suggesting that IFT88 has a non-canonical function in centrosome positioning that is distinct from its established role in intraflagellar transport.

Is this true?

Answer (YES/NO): NO